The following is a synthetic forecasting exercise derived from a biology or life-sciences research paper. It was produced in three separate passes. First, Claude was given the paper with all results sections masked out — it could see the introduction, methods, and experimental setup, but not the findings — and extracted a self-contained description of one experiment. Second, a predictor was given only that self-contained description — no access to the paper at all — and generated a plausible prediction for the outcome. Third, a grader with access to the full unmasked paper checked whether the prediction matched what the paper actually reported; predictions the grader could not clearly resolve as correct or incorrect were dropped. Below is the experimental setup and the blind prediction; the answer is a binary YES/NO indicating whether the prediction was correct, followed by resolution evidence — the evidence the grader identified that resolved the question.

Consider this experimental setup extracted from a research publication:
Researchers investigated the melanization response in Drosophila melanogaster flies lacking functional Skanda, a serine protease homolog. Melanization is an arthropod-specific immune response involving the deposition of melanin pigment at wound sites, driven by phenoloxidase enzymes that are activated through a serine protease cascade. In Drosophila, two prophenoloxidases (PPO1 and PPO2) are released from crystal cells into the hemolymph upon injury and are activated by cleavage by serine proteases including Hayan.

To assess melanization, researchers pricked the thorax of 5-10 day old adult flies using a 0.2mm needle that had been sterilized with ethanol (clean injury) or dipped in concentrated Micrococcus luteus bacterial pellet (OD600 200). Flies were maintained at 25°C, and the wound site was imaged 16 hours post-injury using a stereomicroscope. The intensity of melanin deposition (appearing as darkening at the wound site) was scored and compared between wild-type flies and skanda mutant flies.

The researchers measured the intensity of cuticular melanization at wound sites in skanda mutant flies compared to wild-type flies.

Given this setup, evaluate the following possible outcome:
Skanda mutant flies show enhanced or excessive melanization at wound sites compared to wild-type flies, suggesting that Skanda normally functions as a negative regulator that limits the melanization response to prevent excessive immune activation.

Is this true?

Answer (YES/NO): NO